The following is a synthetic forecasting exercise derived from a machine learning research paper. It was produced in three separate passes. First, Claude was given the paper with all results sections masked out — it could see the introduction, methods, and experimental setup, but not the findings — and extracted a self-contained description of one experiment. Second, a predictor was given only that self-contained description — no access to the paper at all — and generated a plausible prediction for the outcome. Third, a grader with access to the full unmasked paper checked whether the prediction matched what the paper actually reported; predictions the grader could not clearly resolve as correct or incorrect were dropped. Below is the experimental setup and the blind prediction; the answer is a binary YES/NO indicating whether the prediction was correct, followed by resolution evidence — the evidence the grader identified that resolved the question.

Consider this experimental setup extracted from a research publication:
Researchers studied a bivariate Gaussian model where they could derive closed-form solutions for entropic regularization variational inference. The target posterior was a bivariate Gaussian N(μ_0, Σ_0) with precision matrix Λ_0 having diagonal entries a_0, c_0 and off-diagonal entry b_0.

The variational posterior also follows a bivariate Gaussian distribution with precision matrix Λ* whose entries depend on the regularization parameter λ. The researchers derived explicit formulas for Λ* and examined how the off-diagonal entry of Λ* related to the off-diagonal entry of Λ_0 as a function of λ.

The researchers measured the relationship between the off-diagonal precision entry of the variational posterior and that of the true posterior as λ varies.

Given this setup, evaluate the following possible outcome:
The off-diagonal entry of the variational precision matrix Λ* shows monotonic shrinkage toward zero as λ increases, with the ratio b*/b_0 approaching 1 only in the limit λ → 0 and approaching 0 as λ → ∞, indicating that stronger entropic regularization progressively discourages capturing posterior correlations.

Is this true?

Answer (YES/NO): YES